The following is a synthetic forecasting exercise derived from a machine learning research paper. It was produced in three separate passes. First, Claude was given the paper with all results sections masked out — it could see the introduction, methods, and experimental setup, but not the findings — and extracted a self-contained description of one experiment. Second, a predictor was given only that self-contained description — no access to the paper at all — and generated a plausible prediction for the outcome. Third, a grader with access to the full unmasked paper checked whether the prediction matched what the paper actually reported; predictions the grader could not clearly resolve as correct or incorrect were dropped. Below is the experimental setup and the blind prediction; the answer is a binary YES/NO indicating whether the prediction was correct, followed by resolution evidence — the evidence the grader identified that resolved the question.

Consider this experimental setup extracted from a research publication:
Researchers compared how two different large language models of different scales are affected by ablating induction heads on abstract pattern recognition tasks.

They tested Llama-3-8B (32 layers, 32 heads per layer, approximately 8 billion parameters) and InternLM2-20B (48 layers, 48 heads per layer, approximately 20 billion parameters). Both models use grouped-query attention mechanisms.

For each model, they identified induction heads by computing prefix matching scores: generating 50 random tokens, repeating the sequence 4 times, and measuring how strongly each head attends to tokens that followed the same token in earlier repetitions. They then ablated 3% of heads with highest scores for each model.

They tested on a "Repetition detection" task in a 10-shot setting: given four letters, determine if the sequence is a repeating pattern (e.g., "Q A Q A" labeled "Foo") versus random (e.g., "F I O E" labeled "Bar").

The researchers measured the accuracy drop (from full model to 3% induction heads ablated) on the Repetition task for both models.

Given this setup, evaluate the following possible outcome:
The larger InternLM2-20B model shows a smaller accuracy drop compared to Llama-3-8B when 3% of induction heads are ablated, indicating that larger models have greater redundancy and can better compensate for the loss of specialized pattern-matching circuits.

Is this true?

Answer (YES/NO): YES